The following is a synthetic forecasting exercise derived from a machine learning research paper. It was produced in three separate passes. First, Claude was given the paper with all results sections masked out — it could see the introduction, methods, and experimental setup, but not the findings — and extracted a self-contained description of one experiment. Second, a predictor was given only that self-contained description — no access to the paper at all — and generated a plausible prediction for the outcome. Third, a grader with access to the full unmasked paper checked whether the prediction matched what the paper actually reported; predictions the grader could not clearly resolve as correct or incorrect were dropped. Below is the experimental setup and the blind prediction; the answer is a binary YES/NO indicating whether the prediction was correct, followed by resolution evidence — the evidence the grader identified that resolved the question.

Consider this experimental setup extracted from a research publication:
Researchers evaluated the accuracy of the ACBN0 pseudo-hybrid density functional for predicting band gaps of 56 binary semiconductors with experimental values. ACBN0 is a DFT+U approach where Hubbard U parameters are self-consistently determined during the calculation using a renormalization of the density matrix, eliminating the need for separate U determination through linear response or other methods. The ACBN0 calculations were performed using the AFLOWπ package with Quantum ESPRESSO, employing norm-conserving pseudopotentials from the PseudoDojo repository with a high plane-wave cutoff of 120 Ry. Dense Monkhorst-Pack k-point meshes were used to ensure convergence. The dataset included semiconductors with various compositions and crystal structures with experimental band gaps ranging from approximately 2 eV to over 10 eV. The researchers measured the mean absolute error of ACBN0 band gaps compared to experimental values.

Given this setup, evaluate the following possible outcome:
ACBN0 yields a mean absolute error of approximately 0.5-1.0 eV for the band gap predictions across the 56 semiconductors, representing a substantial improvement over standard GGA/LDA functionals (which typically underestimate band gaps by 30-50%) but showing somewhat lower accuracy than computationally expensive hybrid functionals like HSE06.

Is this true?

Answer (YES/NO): NO